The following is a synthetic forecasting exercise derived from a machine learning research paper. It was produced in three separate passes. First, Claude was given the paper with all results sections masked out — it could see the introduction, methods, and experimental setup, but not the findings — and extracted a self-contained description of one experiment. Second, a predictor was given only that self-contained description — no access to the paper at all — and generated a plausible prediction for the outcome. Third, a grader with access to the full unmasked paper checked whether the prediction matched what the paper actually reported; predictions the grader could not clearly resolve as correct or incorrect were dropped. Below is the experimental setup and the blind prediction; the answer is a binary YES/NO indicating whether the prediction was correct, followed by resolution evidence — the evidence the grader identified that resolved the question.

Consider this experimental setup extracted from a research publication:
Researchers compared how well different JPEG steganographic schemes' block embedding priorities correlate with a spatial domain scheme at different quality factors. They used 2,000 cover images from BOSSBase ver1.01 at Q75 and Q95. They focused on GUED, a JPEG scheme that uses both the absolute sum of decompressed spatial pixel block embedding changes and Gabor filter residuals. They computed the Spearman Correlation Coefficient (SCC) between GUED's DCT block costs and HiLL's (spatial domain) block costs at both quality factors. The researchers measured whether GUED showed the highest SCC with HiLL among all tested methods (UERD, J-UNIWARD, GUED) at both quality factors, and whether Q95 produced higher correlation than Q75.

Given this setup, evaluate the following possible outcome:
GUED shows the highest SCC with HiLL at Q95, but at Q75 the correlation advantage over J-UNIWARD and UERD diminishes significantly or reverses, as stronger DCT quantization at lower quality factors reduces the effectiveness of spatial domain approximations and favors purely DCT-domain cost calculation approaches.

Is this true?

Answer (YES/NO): NO